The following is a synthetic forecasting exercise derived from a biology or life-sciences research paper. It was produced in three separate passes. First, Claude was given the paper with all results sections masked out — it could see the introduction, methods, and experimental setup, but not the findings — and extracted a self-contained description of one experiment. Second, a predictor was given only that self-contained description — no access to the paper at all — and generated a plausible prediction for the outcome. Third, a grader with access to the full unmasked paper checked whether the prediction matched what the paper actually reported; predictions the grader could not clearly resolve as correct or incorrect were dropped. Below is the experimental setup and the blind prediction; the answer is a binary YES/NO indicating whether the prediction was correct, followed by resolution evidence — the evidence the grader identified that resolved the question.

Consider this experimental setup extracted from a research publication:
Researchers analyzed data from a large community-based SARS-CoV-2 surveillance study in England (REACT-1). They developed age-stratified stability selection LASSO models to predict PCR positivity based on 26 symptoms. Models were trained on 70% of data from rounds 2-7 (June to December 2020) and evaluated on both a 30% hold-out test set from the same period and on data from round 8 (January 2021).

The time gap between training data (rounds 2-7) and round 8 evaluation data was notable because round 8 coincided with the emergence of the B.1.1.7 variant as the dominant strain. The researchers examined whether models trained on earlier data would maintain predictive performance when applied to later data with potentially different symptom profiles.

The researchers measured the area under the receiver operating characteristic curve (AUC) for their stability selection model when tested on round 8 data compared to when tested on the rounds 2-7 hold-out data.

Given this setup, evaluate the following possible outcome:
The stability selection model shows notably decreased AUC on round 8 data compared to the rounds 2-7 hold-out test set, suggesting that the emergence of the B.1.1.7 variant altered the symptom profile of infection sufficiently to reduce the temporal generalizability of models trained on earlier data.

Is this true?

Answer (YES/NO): NO